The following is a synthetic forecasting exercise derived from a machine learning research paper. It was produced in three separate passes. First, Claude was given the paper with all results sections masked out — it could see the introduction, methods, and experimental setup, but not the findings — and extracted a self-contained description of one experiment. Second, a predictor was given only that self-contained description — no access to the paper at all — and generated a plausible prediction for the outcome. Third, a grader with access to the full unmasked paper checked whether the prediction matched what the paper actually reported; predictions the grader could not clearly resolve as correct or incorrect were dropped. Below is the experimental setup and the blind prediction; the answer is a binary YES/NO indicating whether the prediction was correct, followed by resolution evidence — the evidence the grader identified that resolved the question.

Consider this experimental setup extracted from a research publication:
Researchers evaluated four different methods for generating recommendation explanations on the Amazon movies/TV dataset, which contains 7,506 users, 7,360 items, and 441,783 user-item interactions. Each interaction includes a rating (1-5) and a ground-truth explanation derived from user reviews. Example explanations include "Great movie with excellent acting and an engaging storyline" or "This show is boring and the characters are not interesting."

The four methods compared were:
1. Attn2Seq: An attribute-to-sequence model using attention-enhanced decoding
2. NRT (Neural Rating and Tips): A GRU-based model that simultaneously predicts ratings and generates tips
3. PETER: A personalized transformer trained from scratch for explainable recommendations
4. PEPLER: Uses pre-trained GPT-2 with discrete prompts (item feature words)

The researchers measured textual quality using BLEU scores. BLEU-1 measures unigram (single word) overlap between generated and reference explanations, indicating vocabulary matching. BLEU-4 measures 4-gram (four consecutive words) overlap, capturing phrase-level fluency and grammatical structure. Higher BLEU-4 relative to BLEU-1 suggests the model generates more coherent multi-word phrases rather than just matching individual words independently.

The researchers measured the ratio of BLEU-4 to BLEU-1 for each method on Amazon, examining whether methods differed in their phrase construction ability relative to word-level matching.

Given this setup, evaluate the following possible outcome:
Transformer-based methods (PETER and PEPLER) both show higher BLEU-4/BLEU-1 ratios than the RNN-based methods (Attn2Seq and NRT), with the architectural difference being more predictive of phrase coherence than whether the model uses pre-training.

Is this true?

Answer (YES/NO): YES